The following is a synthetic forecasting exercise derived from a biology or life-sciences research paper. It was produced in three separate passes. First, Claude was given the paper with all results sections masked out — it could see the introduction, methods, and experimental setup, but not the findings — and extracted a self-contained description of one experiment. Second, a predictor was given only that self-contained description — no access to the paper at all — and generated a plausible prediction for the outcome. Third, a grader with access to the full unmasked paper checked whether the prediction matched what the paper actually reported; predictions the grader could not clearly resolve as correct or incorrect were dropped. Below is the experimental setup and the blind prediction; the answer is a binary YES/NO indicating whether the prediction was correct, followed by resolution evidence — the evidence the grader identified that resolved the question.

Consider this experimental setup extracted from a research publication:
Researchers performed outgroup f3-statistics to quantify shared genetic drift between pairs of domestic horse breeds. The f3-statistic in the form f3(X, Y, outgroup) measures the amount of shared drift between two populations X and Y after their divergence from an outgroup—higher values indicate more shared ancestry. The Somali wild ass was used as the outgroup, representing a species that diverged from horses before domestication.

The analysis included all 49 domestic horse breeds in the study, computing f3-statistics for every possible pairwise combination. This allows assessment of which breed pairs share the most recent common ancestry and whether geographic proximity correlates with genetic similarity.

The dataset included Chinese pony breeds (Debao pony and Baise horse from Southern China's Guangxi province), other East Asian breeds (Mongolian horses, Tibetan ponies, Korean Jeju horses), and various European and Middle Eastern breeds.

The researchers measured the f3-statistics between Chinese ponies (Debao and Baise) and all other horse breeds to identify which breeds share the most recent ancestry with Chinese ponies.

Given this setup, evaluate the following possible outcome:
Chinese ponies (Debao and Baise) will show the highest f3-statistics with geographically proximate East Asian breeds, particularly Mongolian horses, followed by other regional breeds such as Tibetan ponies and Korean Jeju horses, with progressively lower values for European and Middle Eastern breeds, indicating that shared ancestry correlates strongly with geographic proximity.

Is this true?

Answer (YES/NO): NO